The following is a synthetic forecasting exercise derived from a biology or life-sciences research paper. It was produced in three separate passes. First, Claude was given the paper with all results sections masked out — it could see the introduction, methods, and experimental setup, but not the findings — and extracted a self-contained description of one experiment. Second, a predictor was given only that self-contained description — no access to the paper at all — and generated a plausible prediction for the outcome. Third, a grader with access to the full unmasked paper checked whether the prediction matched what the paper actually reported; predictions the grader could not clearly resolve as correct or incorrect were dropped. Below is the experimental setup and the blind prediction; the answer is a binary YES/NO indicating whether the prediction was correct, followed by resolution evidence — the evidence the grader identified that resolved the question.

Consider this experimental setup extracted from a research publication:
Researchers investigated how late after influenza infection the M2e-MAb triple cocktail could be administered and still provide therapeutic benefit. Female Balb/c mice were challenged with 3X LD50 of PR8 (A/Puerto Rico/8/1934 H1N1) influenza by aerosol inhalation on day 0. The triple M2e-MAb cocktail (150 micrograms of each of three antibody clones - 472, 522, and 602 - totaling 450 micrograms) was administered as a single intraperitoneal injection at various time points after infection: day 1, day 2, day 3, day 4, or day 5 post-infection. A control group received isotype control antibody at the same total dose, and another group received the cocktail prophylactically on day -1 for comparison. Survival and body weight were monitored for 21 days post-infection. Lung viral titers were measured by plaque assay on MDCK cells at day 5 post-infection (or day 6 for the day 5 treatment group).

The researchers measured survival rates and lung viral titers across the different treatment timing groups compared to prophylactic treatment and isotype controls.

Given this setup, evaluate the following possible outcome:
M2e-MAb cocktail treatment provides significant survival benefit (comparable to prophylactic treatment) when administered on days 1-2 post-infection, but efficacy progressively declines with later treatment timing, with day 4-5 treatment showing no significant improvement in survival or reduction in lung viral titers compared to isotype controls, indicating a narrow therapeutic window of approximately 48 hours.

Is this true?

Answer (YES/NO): NO